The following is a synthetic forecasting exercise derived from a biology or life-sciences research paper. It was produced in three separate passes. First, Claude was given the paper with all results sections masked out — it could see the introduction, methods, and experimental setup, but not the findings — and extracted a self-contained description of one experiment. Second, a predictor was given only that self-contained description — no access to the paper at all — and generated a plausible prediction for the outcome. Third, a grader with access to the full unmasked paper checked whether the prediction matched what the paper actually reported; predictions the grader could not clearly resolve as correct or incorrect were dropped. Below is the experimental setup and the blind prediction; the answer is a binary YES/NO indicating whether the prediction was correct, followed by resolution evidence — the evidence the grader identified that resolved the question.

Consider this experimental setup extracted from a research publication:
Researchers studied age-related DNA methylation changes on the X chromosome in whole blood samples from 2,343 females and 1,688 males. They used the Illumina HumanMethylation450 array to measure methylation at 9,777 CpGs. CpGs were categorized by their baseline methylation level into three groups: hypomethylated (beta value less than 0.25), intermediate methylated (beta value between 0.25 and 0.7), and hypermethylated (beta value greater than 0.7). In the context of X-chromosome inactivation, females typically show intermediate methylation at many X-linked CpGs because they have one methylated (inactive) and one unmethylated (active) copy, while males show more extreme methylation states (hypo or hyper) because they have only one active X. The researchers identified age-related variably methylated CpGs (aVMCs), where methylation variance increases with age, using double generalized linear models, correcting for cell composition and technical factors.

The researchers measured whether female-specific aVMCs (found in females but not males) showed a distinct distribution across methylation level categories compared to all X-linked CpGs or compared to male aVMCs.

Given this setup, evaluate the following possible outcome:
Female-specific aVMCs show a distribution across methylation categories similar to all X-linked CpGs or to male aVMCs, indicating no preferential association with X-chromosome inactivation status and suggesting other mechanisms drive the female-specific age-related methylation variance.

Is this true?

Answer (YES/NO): NO